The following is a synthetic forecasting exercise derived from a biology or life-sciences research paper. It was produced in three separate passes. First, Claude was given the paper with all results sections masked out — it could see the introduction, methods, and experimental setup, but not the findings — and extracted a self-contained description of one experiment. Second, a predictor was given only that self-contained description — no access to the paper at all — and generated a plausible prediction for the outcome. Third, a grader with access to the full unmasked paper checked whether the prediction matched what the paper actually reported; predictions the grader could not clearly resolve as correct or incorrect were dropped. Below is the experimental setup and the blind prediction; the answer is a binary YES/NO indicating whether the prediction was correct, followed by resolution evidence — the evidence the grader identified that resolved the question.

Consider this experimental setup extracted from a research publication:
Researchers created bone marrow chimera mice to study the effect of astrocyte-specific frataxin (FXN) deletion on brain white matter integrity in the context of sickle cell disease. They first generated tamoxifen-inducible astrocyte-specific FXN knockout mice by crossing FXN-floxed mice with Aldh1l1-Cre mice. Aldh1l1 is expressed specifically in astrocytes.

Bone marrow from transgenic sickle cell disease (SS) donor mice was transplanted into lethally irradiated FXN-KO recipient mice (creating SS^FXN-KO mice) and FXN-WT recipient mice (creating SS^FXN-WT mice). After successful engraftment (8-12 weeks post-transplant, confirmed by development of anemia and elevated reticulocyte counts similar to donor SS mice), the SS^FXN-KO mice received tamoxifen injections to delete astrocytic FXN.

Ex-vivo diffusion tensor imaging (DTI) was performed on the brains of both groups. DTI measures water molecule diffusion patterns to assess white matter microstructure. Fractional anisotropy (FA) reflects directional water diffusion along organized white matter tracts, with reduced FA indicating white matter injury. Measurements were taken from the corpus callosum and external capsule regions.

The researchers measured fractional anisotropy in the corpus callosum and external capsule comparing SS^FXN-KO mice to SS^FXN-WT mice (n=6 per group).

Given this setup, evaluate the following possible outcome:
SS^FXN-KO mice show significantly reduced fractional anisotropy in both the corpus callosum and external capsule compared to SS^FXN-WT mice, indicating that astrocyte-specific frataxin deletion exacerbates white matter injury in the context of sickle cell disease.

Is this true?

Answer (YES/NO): YES